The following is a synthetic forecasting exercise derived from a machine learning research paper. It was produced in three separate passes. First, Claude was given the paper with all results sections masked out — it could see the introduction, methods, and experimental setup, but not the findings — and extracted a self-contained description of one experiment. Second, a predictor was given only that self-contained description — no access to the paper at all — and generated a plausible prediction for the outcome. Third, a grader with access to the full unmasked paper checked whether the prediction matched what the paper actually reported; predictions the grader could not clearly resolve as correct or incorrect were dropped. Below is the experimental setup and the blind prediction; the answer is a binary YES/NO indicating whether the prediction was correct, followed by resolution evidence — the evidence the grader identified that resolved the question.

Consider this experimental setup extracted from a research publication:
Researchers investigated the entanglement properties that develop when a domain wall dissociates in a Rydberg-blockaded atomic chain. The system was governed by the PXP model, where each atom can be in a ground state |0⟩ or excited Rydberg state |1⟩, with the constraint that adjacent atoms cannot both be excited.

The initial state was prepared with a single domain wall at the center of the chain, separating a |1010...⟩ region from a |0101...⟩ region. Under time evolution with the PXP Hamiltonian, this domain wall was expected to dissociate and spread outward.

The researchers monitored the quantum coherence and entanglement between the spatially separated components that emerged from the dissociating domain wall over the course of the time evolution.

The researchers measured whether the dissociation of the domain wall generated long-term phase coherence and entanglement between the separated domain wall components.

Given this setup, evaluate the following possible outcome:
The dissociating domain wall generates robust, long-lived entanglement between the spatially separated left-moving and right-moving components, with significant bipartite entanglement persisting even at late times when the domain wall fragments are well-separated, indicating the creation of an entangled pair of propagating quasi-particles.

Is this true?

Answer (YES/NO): YES